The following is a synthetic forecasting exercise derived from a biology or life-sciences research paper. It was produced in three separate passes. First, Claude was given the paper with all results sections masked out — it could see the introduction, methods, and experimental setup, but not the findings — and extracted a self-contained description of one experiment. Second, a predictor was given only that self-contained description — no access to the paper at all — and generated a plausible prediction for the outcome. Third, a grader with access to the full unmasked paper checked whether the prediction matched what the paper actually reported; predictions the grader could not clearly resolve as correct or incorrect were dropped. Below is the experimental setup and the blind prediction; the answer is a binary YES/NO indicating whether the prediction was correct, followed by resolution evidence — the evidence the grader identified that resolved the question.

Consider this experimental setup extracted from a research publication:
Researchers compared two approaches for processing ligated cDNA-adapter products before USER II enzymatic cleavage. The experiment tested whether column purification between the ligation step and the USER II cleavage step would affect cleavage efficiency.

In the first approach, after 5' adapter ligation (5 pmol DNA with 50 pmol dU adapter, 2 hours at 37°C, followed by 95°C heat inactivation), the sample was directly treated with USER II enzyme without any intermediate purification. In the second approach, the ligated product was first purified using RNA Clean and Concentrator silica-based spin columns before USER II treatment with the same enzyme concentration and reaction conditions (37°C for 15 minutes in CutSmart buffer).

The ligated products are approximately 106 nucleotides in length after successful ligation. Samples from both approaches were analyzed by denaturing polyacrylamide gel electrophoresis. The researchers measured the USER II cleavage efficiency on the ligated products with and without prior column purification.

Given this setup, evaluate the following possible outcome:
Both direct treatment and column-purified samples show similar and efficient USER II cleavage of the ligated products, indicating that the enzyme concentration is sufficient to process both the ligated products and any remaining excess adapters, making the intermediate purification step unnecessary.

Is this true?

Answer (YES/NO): NO